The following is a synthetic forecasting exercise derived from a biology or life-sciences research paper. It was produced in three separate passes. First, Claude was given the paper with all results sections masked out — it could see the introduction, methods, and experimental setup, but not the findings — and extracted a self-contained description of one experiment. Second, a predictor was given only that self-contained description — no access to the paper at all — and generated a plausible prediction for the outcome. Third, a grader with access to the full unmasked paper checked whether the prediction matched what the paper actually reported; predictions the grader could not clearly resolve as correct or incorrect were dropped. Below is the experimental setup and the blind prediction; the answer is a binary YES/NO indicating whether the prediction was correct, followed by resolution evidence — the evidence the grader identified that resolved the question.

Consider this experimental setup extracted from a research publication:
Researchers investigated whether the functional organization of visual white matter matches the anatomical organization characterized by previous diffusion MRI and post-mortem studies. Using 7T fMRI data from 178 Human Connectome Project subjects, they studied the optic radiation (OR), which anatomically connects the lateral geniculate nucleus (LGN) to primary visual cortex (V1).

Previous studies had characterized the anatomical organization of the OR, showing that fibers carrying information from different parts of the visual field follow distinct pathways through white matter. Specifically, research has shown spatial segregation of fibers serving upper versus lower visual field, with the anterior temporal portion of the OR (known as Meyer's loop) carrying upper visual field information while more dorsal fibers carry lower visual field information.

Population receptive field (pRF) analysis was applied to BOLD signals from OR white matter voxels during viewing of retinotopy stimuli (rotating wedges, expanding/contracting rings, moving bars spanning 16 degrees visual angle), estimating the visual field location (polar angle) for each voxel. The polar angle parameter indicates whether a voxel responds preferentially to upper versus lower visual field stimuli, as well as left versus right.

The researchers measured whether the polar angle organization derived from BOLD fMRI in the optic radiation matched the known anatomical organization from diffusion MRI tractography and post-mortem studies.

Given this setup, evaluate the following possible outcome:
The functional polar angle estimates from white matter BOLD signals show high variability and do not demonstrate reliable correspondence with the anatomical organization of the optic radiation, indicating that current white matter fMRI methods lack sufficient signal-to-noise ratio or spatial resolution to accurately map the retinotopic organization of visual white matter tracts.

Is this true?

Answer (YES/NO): NO